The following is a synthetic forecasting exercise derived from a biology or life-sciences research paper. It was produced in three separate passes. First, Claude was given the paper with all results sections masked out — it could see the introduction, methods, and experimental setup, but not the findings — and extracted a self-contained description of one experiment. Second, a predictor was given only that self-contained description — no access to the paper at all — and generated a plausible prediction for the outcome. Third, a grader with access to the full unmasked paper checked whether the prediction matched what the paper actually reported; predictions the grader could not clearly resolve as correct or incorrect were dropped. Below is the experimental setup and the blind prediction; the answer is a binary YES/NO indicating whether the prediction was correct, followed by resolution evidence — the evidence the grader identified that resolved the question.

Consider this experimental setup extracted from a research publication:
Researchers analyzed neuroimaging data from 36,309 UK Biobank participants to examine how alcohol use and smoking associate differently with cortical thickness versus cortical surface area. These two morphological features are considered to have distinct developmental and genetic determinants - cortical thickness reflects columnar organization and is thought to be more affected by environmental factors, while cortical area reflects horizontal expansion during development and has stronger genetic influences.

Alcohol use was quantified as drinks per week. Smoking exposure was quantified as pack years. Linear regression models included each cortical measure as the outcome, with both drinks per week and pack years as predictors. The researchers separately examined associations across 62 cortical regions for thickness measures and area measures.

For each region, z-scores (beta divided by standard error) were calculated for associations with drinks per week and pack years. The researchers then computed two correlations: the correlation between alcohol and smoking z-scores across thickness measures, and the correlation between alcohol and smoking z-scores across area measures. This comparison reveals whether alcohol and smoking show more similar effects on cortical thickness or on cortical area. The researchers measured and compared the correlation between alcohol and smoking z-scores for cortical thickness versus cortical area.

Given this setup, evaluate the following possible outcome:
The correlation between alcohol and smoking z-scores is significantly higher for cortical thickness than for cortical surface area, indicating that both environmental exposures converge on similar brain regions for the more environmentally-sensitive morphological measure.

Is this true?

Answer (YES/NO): YES